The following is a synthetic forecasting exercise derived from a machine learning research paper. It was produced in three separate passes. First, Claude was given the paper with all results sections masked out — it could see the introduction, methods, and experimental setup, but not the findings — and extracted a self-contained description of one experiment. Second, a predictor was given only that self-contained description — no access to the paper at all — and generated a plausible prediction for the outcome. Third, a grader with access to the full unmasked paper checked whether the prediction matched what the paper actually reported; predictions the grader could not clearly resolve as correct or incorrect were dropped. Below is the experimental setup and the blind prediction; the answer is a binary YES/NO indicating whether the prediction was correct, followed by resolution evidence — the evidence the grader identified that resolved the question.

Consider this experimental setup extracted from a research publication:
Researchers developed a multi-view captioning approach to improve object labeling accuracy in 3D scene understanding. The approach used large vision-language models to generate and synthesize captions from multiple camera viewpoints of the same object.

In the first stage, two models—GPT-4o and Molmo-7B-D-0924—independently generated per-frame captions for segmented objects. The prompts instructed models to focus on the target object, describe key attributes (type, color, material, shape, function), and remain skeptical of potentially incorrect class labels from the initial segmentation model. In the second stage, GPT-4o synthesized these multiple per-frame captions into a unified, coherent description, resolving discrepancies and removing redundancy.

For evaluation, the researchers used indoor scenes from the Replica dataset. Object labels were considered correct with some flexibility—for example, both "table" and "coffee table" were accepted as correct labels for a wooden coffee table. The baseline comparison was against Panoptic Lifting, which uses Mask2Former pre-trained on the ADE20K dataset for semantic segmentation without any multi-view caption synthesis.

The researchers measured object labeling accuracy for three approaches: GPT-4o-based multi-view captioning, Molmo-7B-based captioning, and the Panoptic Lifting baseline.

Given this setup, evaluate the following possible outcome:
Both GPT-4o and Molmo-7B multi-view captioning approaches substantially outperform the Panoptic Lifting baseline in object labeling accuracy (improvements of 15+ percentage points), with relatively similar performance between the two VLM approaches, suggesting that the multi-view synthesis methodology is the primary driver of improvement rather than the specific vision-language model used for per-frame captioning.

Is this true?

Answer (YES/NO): NO